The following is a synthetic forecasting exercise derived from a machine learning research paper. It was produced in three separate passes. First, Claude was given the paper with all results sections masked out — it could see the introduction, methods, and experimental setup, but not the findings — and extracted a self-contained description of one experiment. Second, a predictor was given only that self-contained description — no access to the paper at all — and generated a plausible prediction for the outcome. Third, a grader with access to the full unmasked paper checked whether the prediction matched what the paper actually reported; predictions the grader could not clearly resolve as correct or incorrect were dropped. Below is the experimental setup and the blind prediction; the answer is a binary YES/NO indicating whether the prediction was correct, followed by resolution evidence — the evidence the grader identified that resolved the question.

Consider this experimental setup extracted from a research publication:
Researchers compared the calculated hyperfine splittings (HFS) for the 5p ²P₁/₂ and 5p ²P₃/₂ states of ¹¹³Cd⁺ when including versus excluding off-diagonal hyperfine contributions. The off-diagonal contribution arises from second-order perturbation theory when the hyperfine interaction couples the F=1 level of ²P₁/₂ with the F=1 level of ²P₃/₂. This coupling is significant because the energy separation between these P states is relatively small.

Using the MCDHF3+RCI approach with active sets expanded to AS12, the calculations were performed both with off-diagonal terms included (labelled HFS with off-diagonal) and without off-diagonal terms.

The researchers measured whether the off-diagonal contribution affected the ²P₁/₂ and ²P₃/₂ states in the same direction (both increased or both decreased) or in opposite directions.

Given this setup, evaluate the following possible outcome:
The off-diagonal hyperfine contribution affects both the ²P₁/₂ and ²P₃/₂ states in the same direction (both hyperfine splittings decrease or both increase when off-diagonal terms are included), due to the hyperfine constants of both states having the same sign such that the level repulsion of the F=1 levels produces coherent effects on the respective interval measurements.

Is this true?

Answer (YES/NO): NO